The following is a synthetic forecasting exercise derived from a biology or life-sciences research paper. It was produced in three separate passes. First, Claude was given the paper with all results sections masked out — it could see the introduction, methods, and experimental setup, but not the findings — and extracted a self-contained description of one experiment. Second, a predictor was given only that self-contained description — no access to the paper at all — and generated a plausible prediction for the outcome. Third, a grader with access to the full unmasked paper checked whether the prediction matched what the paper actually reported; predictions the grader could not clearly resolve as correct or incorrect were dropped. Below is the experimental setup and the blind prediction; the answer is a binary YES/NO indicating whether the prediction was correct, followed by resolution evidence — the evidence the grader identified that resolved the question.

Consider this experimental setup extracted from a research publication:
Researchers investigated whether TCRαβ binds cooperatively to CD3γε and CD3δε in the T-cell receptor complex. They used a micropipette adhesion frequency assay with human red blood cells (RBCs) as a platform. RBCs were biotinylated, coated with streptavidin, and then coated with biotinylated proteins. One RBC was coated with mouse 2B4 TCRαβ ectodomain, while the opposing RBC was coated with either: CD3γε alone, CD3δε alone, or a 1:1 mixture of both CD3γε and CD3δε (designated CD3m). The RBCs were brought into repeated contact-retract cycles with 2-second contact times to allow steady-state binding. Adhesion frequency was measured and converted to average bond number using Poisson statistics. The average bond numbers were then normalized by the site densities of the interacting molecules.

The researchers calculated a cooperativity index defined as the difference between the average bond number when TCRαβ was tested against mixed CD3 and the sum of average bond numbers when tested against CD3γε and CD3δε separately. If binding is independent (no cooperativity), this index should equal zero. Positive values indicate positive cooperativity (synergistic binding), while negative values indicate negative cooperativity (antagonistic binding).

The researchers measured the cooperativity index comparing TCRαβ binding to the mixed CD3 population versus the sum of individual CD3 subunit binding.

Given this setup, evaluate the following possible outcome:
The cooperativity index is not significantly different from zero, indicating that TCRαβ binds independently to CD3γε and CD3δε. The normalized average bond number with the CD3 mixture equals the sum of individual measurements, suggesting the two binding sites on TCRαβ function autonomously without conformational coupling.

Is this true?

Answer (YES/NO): NO